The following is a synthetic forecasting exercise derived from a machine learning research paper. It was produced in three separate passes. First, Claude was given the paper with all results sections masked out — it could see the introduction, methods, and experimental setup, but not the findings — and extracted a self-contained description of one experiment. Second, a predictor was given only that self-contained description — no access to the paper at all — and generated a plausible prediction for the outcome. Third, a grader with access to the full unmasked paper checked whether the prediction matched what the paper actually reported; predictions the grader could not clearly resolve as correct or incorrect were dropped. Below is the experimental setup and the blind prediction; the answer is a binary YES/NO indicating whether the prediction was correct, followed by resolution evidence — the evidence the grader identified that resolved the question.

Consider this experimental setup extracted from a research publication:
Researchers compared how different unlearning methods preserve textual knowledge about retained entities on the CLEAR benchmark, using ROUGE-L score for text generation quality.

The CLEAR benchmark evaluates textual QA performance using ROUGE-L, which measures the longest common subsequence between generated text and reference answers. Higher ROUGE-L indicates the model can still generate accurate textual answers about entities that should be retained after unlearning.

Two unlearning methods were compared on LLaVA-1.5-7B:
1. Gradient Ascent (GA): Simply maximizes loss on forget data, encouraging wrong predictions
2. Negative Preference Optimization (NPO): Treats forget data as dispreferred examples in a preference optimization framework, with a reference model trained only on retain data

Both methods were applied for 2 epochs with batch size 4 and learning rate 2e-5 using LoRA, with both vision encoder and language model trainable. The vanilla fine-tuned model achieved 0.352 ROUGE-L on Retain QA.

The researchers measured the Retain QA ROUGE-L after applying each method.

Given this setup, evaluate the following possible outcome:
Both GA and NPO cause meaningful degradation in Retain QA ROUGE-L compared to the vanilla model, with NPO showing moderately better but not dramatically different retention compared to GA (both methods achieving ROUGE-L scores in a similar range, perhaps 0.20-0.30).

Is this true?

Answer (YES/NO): NO